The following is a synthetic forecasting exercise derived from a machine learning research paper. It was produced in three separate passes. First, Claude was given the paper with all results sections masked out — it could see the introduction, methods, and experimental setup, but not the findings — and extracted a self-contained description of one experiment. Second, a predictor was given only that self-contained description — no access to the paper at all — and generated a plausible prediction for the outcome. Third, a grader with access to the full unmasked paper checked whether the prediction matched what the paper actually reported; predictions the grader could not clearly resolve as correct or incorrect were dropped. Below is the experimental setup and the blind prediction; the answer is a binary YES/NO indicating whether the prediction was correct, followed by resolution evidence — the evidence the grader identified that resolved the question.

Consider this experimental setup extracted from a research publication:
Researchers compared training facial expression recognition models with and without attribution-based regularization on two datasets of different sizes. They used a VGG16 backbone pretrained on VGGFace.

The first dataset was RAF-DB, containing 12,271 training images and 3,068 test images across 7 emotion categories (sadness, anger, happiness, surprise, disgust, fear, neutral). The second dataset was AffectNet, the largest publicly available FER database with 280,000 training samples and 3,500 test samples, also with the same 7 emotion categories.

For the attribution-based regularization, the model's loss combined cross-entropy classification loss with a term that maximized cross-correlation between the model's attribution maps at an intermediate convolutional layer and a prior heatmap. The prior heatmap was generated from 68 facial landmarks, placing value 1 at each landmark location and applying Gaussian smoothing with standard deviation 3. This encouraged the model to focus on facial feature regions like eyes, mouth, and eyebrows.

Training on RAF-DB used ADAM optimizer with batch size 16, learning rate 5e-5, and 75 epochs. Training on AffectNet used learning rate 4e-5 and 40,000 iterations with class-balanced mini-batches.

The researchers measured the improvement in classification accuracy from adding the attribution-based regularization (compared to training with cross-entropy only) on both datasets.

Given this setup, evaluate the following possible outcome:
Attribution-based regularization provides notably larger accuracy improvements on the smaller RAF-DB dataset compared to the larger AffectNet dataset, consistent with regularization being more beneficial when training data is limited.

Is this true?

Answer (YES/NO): NO